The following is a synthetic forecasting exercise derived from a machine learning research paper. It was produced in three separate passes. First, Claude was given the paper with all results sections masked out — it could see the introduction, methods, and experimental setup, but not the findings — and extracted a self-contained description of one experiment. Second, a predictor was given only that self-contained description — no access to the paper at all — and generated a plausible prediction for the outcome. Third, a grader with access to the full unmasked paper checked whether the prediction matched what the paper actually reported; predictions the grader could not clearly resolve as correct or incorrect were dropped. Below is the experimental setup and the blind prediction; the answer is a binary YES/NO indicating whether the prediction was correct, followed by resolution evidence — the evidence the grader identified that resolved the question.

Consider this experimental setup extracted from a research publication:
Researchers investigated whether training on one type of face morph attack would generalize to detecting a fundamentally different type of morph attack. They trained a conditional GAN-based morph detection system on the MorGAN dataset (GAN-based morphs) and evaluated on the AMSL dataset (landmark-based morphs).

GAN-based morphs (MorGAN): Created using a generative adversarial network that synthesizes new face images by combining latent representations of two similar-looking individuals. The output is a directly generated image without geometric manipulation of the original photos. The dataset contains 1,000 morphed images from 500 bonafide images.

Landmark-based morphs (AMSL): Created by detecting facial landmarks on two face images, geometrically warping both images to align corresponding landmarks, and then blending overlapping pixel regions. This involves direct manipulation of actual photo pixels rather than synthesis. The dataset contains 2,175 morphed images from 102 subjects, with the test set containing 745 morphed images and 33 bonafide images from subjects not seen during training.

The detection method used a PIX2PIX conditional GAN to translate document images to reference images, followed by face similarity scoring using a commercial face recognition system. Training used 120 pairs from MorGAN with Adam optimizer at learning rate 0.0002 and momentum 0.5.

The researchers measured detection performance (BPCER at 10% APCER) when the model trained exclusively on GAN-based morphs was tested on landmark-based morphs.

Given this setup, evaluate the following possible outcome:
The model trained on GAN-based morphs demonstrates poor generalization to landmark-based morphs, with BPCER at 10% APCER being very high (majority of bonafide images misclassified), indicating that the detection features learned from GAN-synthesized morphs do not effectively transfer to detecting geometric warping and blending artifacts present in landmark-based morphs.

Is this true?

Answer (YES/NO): YES